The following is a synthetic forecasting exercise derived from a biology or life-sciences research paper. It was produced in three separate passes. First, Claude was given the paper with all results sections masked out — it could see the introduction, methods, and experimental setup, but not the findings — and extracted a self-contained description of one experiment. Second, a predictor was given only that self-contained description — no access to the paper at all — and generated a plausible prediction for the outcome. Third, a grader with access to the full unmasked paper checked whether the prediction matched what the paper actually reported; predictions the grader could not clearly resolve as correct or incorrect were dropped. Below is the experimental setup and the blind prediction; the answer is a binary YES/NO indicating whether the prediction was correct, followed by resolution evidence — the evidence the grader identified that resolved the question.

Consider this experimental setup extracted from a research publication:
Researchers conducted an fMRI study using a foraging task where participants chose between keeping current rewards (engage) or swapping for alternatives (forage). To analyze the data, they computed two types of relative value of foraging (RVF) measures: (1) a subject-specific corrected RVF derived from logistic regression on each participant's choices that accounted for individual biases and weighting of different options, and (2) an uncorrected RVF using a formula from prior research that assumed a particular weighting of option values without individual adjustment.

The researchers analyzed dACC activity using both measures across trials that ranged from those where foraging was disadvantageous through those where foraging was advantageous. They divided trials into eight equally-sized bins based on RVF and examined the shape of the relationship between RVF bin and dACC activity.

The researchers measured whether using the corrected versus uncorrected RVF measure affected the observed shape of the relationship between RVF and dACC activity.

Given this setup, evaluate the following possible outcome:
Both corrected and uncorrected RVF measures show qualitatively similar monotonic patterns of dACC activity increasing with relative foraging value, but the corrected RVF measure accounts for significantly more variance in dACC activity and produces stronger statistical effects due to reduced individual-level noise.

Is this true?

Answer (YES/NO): NO